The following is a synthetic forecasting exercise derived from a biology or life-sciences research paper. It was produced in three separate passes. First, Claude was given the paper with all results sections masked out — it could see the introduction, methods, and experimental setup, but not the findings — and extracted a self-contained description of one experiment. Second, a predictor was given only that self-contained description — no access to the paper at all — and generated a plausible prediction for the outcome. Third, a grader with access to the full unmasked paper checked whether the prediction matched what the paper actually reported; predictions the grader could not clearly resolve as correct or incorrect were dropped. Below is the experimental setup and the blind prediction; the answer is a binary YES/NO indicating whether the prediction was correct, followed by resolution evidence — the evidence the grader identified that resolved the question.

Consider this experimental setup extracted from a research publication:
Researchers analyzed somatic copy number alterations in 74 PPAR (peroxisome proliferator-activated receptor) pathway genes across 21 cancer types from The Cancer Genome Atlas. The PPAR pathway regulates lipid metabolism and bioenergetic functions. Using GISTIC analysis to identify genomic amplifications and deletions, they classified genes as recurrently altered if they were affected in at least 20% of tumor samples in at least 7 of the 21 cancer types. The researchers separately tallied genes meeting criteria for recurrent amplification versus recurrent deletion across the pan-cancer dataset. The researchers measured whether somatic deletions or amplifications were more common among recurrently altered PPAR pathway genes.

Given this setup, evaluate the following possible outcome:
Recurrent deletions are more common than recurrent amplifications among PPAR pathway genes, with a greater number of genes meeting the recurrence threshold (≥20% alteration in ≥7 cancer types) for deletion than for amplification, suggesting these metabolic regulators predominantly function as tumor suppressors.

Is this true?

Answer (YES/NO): YES